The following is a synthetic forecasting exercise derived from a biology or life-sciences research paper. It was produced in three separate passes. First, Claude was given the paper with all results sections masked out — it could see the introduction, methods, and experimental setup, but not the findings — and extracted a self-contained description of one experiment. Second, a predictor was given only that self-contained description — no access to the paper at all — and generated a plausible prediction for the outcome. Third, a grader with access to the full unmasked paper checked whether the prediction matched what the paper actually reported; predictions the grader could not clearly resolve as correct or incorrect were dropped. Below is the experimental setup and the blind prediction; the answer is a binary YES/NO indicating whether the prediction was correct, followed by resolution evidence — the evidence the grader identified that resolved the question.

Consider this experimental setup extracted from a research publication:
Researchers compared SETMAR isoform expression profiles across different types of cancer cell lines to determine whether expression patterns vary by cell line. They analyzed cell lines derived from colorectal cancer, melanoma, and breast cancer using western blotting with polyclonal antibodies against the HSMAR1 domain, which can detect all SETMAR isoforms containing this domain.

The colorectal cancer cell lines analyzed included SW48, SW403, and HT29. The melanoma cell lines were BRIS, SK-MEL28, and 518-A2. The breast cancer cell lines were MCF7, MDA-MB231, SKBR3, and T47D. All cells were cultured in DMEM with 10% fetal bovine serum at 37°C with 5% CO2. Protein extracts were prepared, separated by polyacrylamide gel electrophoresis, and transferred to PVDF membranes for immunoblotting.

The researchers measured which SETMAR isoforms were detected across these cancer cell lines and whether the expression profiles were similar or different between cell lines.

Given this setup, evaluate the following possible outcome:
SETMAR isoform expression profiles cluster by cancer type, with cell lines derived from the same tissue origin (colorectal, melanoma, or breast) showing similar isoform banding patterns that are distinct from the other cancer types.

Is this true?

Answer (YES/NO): NO